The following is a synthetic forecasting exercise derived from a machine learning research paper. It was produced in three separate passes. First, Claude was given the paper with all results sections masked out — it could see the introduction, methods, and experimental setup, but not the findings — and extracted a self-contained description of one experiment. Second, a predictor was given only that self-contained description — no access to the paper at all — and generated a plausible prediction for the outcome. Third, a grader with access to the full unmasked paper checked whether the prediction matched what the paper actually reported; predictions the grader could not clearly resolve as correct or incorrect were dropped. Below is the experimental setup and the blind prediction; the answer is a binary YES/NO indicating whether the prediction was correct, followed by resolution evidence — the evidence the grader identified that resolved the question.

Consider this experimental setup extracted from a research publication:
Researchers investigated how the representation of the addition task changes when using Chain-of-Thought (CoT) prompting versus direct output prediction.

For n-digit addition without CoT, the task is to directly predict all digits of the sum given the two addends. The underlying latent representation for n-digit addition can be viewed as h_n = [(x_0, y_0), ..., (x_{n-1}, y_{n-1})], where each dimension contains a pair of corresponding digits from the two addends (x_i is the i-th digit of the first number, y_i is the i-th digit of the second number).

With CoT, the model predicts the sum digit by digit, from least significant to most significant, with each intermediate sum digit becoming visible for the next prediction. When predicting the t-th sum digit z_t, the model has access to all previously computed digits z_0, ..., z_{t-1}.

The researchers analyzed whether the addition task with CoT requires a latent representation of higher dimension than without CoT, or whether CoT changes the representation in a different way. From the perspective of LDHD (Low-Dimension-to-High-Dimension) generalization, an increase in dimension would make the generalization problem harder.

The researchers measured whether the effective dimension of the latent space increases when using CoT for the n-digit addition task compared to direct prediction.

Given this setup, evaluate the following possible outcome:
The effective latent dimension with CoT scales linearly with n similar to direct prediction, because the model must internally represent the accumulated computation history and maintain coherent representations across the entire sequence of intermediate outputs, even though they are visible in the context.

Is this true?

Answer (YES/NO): YES